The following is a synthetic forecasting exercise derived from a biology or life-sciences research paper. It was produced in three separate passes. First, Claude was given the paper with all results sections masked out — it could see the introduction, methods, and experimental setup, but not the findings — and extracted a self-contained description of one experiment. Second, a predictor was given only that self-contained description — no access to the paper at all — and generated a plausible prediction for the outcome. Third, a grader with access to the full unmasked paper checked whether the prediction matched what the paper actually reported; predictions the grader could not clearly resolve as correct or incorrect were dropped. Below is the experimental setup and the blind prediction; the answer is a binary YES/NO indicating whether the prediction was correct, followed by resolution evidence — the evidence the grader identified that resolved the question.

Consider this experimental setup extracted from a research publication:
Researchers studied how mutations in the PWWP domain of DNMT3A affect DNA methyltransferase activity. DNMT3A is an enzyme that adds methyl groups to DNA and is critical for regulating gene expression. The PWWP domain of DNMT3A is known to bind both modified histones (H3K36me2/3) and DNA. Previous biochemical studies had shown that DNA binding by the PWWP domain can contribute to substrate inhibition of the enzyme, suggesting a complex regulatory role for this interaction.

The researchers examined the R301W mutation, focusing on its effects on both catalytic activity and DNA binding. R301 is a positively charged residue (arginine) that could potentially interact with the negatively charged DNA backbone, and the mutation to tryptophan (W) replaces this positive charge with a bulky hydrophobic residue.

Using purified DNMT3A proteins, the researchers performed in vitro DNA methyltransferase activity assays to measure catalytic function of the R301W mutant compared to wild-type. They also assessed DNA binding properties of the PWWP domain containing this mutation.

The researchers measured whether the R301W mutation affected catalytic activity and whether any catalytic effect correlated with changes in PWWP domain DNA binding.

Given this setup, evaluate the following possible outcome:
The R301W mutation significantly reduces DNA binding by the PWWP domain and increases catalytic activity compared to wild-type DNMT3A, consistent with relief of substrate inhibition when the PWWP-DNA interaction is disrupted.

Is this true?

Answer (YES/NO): NO